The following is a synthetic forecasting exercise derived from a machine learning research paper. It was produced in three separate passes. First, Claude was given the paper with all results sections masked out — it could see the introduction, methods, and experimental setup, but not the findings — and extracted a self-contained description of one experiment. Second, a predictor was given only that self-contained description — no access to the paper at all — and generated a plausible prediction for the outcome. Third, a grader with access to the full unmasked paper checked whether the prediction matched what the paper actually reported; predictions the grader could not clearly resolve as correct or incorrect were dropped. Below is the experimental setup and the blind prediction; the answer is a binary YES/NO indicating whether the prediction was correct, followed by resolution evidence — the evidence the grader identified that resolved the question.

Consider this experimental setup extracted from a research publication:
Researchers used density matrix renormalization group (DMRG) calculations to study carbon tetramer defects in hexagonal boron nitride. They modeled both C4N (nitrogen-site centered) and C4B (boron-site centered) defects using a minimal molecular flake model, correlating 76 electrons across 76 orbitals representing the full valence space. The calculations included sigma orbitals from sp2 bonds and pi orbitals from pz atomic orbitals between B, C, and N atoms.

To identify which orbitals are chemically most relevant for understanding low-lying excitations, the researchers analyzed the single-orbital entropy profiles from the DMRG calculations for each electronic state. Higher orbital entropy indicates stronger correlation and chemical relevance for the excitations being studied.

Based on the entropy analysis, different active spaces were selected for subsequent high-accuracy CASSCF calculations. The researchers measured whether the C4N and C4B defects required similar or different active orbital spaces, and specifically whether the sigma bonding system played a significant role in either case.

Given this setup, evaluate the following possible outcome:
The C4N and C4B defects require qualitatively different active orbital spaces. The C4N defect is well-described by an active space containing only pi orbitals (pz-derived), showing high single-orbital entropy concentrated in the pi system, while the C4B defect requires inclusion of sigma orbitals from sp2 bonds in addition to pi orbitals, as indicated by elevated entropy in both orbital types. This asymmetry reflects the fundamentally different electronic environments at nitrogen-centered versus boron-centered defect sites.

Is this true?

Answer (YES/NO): YES